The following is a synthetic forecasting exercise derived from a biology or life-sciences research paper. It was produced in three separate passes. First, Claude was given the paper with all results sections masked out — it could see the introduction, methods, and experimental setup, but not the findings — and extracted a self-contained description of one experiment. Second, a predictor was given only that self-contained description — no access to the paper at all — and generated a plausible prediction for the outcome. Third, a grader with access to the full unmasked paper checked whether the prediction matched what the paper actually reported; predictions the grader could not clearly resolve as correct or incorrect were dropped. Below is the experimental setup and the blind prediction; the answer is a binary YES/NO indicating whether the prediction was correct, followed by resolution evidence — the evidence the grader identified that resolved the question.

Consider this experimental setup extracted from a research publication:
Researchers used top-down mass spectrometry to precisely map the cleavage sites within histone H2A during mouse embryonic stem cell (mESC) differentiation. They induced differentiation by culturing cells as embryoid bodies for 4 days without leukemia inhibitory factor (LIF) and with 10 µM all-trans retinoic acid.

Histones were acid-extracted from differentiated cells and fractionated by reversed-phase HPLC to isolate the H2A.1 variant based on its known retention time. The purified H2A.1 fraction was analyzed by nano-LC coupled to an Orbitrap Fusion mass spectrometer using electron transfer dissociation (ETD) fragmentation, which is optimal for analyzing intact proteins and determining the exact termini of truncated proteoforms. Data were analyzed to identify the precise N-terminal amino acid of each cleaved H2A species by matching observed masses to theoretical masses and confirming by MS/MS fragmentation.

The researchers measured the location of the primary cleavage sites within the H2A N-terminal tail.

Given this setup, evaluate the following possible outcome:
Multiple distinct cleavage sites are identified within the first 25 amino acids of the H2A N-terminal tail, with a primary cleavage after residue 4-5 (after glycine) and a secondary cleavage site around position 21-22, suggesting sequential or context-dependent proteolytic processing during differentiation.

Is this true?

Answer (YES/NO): NO